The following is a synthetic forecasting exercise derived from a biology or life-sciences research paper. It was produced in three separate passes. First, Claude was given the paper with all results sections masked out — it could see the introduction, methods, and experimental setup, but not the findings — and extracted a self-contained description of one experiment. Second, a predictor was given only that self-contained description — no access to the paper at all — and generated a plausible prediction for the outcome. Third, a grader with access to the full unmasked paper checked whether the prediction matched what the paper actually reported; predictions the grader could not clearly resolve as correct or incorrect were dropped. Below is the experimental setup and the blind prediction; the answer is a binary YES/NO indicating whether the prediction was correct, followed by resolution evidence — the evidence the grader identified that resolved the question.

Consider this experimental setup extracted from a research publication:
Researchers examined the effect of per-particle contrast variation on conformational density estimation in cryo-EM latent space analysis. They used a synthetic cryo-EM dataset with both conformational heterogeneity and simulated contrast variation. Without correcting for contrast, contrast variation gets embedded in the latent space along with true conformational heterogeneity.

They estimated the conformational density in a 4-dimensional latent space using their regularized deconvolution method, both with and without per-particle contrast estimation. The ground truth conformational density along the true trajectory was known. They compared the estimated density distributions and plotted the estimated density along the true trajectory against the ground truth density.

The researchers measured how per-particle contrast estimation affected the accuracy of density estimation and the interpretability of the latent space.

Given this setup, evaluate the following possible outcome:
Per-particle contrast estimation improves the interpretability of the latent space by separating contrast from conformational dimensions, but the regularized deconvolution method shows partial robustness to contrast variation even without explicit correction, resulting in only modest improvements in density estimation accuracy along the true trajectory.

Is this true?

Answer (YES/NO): NO